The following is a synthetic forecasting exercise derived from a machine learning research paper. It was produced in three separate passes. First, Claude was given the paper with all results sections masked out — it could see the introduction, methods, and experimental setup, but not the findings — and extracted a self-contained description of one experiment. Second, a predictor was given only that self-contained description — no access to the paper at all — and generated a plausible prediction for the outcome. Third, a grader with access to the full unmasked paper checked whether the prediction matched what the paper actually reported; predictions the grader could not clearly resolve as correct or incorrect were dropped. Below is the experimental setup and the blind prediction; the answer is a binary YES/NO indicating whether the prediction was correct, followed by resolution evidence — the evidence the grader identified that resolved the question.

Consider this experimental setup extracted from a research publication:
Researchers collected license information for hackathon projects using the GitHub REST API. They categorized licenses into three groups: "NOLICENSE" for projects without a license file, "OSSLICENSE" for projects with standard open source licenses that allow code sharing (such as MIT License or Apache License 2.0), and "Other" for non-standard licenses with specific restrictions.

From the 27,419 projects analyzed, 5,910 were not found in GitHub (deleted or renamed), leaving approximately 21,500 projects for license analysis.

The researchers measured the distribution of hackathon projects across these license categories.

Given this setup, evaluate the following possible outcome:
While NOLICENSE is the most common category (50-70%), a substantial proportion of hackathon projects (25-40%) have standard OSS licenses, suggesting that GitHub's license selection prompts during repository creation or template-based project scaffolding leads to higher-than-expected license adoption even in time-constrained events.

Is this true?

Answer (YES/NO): NO